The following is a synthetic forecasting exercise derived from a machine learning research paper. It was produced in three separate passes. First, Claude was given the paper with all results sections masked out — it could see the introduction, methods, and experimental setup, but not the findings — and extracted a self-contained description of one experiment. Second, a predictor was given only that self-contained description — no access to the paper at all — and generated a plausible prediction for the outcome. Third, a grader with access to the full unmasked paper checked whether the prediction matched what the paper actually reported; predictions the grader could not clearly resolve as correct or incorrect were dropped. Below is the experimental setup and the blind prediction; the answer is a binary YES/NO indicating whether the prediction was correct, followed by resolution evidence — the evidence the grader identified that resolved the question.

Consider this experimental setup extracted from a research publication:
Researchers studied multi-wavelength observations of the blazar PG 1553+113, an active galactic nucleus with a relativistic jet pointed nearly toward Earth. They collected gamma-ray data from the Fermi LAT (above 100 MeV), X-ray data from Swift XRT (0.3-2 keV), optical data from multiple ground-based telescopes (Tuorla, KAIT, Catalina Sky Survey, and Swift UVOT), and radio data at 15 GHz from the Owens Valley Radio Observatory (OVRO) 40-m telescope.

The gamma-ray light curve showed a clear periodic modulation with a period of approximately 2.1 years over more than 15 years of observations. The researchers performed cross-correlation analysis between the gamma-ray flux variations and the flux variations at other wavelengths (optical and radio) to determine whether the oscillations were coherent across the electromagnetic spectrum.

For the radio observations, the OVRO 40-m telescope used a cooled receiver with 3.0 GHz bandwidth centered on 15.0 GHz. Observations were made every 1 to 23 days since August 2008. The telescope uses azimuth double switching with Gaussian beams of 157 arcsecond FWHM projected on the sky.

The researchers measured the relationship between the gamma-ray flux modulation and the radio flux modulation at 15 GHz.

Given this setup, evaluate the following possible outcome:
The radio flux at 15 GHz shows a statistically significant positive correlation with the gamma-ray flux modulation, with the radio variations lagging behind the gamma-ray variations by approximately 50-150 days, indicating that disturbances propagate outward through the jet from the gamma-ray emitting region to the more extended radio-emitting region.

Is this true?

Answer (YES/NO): NO